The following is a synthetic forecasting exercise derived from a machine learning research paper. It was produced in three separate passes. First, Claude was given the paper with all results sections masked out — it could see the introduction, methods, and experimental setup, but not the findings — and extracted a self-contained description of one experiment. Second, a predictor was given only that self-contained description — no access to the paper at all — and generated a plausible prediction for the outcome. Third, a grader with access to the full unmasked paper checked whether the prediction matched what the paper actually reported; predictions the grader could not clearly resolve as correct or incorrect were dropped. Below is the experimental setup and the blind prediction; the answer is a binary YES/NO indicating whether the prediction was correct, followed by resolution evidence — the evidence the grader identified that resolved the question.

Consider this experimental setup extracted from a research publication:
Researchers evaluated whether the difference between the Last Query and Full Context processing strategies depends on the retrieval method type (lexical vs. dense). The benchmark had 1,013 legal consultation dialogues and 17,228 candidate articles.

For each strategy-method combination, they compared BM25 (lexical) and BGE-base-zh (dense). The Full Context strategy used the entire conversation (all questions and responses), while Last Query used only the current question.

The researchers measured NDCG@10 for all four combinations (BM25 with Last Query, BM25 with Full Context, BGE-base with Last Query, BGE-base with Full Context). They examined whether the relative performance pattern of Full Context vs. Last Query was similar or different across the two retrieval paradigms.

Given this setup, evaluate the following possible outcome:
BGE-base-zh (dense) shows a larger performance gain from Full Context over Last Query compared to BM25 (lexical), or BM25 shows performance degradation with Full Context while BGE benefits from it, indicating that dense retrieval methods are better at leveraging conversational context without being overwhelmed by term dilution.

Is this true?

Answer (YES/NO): NO